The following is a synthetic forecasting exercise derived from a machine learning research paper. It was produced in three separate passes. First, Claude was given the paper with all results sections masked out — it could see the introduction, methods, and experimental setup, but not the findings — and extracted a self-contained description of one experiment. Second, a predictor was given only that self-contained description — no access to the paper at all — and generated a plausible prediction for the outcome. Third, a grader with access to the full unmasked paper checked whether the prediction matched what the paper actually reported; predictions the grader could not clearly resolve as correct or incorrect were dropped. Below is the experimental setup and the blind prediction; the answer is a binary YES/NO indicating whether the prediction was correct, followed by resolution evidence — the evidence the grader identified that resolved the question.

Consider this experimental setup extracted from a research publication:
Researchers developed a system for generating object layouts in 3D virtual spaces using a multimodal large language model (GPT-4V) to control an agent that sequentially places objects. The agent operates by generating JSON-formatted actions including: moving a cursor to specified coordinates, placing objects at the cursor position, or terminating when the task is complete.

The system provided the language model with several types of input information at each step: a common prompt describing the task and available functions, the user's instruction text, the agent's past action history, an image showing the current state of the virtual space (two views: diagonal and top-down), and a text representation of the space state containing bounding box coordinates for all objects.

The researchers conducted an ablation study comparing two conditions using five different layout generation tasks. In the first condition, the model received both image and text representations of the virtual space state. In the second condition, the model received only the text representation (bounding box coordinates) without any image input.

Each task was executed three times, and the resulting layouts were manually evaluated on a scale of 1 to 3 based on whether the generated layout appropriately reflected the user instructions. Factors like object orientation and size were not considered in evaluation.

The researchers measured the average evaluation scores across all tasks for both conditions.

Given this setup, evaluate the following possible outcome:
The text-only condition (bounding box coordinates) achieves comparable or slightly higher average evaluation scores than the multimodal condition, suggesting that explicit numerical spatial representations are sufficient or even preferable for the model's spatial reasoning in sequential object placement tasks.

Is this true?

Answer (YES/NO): YES